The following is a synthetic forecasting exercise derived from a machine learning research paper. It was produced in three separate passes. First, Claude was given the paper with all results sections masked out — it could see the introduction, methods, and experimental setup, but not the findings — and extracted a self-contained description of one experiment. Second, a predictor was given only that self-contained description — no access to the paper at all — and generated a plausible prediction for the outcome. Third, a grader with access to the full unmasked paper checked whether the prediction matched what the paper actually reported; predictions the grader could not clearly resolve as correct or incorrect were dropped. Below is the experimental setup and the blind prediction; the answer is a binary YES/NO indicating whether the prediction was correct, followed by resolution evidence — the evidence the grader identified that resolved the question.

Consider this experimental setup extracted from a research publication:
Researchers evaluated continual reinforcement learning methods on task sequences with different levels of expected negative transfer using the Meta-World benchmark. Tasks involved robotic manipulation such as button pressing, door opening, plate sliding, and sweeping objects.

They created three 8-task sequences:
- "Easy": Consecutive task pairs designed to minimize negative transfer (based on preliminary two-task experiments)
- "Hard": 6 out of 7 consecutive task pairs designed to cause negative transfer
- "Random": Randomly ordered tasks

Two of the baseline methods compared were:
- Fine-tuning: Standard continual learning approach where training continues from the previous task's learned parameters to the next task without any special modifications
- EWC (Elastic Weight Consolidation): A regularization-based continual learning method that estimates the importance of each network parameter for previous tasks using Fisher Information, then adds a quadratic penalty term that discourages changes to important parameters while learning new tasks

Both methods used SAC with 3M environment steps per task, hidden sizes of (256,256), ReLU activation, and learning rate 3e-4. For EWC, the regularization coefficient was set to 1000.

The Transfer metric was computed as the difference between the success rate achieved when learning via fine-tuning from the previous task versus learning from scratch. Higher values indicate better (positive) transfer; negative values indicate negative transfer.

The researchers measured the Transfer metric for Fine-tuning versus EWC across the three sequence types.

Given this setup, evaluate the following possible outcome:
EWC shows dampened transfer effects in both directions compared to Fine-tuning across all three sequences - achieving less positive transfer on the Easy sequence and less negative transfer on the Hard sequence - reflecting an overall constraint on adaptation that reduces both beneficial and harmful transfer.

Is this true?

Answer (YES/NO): NO